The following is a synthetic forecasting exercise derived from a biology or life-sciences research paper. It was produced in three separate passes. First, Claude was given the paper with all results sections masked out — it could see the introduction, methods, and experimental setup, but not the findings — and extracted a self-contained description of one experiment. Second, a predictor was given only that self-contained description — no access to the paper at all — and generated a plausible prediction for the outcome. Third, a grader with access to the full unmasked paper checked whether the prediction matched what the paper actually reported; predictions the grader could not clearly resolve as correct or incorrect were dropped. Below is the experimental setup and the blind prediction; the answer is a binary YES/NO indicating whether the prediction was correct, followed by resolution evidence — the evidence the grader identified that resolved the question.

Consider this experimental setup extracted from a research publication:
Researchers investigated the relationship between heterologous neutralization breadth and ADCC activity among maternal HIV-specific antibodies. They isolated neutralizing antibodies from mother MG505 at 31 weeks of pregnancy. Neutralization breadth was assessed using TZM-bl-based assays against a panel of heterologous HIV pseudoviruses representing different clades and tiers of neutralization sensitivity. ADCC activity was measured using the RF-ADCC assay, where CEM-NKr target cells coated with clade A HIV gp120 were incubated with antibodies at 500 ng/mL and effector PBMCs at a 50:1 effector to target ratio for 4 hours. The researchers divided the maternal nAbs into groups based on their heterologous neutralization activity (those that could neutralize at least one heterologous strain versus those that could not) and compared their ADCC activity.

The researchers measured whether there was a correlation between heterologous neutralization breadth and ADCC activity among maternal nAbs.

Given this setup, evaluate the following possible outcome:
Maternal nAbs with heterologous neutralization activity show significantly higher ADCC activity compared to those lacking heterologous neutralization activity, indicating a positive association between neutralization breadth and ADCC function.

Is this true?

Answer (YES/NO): YES